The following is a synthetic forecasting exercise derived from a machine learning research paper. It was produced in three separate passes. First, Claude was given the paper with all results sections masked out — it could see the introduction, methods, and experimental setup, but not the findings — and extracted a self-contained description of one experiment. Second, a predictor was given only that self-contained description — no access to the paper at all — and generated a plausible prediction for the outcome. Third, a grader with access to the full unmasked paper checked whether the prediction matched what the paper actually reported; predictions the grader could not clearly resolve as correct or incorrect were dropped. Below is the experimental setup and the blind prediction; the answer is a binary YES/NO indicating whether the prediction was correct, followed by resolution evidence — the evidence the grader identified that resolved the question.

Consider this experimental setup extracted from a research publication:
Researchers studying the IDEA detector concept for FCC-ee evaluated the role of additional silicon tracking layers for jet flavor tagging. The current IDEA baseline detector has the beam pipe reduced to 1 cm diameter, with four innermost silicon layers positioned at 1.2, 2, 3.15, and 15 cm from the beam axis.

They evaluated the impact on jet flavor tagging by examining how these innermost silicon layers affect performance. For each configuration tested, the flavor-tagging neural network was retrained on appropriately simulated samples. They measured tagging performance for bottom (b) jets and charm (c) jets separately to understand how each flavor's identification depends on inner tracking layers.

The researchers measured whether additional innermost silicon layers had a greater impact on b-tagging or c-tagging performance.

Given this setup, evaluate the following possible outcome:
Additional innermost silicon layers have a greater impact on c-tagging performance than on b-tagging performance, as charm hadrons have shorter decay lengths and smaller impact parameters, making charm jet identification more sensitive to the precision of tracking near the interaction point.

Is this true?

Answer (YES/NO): YES